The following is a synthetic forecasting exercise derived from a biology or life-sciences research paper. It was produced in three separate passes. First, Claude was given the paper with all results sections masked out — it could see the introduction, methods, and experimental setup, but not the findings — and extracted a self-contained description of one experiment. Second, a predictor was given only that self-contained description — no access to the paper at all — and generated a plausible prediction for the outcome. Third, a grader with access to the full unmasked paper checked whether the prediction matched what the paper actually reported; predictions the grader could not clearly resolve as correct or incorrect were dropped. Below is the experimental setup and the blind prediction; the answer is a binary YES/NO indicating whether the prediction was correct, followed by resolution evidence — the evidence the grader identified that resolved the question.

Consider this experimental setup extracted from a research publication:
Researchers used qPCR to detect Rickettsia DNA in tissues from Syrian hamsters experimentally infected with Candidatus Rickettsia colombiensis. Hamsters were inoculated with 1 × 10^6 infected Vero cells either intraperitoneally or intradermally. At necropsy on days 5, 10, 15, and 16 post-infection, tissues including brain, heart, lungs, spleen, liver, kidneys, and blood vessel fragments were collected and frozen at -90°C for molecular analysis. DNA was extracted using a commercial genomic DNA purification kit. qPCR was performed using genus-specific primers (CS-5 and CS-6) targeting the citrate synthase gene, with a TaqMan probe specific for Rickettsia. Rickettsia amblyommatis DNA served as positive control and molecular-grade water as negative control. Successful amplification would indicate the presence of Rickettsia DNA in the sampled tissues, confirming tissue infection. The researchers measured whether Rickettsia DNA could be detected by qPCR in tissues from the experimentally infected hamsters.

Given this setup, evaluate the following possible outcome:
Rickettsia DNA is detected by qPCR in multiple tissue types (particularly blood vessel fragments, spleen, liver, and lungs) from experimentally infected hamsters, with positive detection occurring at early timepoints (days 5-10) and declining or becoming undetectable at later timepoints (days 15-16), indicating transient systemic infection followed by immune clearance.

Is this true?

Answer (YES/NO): NO